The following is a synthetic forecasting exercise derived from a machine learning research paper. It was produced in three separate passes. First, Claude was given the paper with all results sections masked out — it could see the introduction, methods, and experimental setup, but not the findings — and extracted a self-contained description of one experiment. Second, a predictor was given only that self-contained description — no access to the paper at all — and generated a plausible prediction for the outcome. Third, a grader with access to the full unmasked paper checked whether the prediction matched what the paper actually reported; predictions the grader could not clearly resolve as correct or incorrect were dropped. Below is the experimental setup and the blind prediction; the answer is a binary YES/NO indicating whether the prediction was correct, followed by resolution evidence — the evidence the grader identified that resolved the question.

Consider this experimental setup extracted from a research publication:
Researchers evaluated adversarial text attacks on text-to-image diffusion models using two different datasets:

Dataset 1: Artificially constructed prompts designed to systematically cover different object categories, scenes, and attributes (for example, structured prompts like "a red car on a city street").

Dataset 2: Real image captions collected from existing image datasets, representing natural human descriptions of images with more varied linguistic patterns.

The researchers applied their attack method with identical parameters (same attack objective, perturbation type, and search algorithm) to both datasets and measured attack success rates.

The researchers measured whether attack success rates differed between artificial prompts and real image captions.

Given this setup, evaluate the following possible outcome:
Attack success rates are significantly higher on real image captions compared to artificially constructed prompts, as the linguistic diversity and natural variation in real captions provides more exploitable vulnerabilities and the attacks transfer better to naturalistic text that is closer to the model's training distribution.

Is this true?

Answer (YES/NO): NO